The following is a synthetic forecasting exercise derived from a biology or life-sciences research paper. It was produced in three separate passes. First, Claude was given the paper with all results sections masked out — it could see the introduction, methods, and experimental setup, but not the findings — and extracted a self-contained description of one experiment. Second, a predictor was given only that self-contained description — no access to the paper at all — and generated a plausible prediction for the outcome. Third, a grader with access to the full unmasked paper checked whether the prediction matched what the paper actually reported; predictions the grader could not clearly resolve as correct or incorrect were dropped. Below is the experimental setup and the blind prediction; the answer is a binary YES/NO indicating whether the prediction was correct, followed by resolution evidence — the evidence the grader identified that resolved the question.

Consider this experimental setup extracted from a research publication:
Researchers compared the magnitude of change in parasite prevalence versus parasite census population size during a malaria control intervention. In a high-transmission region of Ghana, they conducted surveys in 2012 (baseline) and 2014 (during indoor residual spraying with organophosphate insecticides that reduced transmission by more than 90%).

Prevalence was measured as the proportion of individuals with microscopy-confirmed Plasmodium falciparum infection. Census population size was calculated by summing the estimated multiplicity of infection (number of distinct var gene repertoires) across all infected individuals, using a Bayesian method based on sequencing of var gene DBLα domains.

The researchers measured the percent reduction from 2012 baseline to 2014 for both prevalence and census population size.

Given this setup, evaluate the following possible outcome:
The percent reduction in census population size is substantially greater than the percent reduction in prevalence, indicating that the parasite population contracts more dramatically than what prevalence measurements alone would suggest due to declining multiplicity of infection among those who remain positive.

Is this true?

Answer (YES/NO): YES